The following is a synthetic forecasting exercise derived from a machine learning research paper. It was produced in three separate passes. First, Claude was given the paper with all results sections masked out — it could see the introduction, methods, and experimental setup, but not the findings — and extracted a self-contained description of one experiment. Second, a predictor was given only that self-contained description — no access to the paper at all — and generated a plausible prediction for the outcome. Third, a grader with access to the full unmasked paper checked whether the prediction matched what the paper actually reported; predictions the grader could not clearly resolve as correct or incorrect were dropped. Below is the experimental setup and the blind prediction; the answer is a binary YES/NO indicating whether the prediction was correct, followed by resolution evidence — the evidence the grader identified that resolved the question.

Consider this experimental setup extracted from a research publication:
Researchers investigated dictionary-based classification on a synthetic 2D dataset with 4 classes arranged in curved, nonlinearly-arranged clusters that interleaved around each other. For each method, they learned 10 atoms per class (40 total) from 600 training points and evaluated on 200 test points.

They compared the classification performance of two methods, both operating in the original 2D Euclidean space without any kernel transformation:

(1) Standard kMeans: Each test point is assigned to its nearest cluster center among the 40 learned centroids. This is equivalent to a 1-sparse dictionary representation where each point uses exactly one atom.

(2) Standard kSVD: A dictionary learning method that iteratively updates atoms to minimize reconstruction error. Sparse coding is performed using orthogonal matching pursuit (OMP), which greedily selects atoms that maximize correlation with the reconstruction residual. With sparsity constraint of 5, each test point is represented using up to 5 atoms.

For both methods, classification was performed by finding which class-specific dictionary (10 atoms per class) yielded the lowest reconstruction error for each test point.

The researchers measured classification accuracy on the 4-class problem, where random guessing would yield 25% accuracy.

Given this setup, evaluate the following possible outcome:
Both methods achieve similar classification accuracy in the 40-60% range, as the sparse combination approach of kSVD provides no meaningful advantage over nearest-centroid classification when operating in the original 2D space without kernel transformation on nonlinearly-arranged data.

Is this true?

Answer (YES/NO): NO